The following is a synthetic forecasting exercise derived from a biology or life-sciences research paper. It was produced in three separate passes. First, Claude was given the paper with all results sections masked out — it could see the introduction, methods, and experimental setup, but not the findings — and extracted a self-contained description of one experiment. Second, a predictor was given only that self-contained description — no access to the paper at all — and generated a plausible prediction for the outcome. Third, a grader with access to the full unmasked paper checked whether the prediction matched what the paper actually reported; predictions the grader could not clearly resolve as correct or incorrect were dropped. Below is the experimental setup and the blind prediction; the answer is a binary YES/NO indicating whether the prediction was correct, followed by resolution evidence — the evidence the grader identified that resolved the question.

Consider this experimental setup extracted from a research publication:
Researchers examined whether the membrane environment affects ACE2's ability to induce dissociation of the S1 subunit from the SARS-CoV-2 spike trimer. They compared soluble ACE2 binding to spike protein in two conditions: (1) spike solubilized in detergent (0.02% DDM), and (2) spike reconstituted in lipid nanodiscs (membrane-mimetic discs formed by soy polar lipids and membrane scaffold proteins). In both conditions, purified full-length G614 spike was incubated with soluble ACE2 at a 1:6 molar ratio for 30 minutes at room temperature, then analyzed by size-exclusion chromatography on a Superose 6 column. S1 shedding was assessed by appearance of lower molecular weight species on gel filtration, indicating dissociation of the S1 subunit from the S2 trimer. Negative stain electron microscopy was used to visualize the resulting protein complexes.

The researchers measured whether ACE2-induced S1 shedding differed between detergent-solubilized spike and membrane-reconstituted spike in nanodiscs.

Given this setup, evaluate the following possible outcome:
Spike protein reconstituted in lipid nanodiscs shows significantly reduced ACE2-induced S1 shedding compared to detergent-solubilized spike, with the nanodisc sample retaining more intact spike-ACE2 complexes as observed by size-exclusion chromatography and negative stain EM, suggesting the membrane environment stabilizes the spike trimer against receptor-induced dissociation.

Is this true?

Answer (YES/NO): NO